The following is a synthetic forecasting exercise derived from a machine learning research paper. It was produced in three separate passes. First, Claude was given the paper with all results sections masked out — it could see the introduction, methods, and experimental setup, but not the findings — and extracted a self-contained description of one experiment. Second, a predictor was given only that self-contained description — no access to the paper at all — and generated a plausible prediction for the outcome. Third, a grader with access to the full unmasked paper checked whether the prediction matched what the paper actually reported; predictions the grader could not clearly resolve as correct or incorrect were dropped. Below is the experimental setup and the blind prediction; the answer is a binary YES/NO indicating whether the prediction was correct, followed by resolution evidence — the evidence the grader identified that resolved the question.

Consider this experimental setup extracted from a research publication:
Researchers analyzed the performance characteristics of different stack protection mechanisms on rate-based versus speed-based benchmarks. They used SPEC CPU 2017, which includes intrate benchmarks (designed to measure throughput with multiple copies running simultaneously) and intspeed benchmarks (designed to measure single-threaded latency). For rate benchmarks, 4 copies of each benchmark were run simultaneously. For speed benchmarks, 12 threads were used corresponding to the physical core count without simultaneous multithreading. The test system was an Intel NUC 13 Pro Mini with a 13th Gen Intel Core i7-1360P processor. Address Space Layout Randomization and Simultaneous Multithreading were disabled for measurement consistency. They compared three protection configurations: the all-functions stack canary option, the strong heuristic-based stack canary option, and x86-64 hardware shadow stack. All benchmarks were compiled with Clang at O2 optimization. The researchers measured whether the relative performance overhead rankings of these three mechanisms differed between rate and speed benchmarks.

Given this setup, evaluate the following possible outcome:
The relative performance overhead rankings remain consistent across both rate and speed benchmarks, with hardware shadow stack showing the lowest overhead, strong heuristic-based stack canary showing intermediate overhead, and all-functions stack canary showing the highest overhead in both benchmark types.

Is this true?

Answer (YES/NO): NO